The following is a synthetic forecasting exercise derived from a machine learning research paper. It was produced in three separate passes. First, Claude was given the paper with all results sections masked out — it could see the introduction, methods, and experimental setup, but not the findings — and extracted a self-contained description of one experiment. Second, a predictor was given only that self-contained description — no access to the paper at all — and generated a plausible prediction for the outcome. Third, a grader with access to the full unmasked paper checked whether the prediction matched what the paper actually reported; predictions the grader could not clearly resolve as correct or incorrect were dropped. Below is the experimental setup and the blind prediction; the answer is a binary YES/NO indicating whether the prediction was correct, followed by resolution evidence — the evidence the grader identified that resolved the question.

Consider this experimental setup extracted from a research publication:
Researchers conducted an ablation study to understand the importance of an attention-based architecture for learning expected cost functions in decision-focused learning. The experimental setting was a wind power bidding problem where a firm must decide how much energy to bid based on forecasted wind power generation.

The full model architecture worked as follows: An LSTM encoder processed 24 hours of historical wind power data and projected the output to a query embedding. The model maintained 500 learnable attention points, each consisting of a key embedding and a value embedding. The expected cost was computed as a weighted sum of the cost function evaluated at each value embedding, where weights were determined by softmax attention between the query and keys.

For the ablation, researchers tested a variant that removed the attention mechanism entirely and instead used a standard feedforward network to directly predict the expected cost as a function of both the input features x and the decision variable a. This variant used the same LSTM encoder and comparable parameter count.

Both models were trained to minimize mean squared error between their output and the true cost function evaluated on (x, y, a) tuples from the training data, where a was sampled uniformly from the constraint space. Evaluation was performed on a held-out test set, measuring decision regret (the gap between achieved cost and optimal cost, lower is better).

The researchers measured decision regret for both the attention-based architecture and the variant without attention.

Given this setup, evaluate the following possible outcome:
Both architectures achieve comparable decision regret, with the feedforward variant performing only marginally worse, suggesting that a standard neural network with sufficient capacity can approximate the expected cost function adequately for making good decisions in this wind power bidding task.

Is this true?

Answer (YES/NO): NO